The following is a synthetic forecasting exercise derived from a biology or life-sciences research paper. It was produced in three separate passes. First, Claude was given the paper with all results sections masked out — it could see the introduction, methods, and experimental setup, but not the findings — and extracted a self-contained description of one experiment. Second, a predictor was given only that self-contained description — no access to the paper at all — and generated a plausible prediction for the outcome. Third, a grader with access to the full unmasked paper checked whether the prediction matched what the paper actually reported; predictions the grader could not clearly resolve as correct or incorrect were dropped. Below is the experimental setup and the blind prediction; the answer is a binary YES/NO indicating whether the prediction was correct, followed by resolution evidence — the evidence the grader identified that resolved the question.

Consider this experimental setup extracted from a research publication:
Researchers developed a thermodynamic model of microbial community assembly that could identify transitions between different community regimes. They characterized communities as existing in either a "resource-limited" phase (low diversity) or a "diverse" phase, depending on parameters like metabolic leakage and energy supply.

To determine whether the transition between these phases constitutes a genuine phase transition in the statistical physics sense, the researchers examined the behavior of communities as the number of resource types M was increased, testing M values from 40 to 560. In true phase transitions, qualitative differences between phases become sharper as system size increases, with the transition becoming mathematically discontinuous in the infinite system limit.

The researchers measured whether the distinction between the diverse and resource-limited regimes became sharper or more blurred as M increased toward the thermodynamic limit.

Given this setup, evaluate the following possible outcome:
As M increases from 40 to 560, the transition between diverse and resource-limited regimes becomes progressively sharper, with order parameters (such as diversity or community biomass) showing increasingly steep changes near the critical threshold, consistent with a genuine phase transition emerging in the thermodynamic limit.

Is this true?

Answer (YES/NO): YES